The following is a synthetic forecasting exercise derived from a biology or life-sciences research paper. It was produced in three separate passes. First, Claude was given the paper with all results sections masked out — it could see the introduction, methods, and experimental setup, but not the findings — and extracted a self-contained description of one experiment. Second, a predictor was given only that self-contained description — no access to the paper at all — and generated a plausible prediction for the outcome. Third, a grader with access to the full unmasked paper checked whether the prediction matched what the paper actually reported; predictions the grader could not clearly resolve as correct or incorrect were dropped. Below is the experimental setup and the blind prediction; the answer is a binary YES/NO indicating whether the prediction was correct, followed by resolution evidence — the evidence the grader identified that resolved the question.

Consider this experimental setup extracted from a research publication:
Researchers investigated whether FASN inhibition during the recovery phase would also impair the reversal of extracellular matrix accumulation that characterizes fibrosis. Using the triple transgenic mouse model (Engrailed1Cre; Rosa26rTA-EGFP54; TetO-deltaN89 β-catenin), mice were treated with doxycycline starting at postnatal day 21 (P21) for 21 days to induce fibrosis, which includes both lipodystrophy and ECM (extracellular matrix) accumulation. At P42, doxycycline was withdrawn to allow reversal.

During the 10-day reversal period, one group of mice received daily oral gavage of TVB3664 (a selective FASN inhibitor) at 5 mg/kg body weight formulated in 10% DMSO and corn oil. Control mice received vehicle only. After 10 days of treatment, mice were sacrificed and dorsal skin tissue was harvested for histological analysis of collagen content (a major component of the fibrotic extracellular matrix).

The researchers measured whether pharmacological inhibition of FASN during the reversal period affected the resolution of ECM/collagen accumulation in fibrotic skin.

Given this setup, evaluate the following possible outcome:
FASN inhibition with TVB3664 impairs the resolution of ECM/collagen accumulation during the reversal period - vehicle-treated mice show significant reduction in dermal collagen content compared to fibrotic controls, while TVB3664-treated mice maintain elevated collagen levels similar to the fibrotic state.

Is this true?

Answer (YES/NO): NO